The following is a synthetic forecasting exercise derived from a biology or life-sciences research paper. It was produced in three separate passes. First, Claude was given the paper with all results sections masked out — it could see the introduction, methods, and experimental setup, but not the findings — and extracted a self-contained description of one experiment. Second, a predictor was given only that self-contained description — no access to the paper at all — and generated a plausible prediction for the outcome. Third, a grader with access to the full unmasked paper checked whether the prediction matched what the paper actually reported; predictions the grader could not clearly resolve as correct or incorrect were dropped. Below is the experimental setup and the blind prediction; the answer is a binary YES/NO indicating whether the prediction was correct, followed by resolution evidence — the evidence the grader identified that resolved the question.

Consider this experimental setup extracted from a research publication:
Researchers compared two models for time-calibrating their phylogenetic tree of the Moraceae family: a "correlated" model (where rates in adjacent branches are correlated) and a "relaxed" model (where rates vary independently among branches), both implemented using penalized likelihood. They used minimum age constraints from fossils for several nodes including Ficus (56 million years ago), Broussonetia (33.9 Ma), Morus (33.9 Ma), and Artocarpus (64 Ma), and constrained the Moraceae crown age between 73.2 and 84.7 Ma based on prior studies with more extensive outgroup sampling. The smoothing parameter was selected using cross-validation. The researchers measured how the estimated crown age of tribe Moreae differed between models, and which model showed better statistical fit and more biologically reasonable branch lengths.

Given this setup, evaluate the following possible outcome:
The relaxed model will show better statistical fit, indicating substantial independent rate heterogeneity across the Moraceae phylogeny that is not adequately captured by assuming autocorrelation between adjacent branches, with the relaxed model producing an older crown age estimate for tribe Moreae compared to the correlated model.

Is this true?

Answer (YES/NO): NO